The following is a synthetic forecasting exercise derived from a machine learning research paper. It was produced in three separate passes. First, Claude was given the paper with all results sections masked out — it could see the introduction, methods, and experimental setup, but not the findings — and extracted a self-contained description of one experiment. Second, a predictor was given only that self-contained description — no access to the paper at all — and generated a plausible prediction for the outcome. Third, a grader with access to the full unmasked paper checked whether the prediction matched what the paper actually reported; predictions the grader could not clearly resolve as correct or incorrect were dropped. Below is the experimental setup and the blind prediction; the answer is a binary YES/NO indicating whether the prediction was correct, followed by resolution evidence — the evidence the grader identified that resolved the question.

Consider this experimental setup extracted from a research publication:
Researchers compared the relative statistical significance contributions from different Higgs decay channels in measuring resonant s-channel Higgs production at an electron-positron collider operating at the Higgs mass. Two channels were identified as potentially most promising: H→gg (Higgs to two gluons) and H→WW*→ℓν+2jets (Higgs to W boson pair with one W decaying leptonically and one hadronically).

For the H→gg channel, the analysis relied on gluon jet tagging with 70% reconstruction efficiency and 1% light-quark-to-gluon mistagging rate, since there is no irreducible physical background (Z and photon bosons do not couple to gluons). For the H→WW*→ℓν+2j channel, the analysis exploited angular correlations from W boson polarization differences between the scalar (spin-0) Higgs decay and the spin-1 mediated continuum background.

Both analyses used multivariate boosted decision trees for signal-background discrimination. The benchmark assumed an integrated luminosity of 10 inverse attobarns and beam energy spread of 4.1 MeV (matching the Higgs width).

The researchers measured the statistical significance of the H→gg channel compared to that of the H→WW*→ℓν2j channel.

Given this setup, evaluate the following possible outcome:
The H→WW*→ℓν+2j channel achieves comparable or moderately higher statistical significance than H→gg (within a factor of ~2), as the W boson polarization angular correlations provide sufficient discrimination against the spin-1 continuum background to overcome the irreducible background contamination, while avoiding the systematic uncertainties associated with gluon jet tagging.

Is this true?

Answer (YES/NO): NO